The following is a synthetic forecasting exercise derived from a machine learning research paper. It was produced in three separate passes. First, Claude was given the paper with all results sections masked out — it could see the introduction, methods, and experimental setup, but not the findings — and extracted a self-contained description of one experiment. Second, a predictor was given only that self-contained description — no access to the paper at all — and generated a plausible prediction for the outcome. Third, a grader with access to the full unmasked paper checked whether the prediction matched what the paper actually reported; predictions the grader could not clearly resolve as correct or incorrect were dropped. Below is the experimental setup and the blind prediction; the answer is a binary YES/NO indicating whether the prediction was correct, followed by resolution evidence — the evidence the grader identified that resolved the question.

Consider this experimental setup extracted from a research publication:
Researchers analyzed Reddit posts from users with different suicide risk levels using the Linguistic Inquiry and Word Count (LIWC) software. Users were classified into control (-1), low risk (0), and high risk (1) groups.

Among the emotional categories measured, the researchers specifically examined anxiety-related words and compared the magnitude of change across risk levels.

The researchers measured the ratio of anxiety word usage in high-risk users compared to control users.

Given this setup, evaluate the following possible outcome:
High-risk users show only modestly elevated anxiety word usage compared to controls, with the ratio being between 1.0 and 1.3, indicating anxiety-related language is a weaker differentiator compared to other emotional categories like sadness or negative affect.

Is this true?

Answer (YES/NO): NO